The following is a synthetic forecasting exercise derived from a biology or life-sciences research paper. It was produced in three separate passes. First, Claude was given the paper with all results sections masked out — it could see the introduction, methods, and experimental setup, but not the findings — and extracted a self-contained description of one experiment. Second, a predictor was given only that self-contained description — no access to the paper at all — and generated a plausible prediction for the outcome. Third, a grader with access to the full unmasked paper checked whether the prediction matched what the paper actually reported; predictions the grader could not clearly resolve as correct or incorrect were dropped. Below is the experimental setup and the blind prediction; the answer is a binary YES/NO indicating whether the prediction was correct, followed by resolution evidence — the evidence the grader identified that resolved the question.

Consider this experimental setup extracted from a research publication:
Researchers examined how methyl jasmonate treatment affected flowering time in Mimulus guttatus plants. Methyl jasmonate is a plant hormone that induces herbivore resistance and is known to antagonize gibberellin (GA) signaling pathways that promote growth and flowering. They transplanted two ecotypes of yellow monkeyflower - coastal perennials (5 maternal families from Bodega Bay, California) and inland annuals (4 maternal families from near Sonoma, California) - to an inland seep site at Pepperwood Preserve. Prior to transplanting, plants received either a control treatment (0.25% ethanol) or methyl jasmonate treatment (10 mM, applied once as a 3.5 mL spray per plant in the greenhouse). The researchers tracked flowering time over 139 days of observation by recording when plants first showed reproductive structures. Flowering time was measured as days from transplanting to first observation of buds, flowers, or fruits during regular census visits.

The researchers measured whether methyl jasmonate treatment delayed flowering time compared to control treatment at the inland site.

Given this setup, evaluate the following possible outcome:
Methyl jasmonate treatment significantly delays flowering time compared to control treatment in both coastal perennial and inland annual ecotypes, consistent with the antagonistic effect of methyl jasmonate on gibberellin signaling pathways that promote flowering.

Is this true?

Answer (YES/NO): NO